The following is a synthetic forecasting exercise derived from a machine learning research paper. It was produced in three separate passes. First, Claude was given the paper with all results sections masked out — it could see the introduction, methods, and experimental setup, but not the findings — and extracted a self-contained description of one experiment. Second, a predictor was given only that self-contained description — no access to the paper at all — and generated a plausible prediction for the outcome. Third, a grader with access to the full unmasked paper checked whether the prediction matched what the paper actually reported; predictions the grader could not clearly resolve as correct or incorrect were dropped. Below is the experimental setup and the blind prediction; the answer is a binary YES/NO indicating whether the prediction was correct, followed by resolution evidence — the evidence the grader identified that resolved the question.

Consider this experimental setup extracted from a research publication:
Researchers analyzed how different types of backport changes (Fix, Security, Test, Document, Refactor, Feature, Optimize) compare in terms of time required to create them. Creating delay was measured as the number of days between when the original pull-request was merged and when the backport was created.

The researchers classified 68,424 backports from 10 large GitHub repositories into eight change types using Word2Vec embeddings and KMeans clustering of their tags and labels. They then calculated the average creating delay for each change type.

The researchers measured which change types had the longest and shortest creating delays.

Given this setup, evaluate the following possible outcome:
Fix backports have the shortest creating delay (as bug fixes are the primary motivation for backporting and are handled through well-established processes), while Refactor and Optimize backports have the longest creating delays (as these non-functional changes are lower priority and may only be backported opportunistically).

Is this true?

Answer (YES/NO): NO